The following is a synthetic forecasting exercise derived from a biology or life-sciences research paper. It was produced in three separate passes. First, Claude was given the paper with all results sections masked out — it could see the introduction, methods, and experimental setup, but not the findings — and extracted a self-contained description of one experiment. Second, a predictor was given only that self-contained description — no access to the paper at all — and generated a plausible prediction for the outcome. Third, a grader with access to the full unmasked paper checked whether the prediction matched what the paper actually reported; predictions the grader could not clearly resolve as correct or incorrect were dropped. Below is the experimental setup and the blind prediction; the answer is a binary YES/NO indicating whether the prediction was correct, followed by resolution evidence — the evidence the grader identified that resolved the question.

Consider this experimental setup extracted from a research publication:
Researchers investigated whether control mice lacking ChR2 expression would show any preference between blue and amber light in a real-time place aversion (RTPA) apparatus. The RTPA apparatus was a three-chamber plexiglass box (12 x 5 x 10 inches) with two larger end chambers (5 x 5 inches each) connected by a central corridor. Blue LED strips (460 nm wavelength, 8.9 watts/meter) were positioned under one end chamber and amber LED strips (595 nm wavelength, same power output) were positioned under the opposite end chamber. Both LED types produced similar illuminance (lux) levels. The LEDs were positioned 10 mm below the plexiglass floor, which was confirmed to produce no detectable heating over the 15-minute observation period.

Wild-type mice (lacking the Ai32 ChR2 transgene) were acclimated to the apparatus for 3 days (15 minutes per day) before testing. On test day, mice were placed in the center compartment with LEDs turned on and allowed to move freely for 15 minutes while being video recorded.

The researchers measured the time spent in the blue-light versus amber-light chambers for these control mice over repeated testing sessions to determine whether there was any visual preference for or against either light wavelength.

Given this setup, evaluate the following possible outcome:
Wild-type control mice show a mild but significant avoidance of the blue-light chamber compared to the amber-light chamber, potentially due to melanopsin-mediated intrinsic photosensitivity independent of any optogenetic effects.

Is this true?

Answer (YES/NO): YES